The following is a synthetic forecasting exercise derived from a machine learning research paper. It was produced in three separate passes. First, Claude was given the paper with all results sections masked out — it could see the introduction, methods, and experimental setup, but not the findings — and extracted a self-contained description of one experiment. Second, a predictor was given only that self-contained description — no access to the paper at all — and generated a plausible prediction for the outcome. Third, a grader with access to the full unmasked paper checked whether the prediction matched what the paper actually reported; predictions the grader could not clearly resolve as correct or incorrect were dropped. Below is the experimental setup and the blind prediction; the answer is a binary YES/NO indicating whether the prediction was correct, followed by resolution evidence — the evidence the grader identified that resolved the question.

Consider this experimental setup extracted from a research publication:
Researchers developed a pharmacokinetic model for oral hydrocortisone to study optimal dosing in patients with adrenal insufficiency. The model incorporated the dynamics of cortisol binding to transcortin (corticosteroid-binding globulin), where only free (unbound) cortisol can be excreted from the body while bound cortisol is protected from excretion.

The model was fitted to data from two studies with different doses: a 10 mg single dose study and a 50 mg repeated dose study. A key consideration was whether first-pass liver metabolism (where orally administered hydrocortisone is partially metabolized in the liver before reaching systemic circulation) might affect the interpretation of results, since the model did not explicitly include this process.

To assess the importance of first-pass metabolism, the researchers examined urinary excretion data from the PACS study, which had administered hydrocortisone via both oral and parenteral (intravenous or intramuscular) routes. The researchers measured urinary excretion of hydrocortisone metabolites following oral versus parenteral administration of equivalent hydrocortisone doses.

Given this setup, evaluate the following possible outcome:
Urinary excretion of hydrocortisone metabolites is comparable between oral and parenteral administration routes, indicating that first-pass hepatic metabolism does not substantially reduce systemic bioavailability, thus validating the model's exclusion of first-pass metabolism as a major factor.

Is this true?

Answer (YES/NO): NO